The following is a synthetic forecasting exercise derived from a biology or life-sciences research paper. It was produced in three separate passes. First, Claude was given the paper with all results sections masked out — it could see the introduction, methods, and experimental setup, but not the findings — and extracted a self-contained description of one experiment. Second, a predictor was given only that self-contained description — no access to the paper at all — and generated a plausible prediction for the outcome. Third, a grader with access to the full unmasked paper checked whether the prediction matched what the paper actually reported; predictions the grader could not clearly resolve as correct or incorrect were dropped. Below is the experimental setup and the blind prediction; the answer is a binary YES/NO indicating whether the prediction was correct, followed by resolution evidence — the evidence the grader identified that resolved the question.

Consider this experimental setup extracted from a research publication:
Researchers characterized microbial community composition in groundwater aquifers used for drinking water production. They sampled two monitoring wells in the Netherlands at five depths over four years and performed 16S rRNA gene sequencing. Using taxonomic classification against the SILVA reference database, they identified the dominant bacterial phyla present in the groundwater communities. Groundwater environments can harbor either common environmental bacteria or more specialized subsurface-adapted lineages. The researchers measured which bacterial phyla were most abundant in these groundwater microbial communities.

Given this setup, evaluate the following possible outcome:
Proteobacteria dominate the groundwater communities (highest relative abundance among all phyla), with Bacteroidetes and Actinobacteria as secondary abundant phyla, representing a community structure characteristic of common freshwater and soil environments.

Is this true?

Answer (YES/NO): NO